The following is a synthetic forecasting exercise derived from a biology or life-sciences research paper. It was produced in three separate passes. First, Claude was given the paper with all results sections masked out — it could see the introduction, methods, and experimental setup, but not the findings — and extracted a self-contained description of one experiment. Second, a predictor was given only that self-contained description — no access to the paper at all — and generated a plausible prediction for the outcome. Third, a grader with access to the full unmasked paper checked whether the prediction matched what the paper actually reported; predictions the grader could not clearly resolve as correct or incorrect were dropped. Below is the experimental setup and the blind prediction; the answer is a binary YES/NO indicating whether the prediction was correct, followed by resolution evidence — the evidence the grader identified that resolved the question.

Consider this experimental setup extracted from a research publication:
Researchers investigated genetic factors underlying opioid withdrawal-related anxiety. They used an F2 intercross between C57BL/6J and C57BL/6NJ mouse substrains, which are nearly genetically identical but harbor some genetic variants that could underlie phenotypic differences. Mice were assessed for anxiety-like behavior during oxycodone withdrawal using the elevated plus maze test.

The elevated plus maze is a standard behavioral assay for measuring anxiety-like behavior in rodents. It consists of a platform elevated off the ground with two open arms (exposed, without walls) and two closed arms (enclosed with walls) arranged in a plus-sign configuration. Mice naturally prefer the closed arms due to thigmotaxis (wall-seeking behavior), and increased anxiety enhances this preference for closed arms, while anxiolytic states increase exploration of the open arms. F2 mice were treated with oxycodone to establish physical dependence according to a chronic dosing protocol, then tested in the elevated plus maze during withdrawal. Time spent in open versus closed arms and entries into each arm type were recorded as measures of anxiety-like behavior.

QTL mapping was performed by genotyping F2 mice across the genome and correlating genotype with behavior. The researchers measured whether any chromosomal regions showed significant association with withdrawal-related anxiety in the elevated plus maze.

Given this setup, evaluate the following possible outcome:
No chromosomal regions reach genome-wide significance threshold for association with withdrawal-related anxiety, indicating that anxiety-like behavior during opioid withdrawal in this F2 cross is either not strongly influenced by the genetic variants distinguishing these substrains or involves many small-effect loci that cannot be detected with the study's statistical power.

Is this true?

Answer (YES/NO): NO